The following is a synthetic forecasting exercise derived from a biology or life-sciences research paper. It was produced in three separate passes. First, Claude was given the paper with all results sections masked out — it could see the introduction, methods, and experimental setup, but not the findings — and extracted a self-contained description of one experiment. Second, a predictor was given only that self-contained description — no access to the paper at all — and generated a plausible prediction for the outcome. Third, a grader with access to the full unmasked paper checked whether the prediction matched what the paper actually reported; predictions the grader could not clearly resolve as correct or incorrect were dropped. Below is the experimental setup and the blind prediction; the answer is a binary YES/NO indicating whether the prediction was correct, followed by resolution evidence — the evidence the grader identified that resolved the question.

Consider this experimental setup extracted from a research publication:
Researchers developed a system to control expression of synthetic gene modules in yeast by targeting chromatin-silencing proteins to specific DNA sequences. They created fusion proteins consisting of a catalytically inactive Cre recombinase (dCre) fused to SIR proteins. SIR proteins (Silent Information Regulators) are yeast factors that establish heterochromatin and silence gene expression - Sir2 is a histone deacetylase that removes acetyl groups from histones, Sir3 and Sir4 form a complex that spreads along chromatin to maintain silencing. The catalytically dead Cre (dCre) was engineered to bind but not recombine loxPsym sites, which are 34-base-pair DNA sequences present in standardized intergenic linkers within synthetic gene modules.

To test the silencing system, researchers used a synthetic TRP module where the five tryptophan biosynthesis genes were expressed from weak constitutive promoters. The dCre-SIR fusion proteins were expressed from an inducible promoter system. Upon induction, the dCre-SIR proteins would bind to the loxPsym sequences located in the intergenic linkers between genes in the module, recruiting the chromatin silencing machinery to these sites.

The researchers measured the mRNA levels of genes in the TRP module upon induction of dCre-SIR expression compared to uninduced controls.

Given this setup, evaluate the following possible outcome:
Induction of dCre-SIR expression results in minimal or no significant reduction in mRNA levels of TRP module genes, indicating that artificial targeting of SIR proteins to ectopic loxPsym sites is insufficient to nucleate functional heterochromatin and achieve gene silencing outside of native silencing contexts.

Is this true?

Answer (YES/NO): NO